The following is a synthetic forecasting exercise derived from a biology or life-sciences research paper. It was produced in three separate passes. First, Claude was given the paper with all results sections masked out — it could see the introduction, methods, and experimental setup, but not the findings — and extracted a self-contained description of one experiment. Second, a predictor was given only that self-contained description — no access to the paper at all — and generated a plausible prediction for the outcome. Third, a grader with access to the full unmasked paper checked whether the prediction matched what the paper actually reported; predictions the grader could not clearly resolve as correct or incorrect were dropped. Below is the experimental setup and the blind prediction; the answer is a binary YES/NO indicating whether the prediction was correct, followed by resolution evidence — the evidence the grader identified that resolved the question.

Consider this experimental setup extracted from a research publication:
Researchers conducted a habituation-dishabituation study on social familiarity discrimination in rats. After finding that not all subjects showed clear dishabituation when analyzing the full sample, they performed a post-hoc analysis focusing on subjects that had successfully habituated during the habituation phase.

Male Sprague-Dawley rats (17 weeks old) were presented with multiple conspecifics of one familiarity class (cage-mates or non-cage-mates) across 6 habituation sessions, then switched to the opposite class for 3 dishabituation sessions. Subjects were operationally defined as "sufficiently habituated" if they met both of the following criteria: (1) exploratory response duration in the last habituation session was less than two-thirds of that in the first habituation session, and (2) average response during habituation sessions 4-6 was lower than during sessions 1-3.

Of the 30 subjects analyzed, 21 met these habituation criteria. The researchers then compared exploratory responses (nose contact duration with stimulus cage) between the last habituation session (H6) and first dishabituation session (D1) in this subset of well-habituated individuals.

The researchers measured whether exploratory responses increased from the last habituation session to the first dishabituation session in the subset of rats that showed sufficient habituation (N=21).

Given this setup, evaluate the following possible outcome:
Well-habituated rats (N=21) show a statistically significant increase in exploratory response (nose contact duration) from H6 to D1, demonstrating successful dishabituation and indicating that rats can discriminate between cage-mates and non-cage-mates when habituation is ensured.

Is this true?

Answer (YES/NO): YES